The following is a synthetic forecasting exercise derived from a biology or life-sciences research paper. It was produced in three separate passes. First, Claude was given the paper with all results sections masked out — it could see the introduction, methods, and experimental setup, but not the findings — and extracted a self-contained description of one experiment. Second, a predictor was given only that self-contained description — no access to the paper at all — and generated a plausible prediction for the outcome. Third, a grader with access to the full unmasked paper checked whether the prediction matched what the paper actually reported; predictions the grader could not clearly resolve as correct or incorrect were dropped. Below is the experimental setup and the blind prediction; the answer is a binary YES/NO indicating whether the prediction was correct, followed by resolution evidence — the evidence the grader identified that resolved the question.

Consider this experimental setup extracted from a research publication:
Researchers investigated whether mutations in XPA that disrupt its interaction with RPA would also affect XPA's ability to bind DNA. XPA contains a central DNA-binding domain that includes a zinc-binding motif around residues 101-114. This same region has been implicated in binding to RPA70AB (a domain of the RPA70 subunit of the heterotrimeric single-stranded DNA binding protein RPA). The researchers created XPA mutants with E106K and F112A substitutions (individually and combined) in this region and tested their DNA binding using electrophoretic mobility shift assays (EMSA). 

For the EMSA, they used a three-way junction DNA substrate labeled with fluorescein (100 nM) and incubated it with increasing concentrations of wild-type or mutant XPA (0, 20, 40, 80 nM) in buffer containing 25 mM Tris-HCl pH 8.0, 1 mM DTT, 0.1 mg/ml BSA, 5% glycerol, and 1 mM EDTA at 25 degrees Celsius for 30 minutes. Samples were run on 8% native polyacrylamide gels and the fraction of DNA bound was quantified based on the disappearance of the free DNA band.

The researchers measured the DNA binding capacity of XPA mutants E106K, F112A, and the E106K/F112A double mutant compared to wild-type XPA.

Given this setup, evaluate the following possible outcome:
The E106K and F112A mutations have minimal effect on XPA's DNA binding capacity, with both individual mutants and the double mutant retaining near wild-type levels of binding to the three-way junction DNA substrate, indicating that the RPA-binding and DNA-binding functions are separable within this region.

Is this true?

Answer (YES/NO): YES